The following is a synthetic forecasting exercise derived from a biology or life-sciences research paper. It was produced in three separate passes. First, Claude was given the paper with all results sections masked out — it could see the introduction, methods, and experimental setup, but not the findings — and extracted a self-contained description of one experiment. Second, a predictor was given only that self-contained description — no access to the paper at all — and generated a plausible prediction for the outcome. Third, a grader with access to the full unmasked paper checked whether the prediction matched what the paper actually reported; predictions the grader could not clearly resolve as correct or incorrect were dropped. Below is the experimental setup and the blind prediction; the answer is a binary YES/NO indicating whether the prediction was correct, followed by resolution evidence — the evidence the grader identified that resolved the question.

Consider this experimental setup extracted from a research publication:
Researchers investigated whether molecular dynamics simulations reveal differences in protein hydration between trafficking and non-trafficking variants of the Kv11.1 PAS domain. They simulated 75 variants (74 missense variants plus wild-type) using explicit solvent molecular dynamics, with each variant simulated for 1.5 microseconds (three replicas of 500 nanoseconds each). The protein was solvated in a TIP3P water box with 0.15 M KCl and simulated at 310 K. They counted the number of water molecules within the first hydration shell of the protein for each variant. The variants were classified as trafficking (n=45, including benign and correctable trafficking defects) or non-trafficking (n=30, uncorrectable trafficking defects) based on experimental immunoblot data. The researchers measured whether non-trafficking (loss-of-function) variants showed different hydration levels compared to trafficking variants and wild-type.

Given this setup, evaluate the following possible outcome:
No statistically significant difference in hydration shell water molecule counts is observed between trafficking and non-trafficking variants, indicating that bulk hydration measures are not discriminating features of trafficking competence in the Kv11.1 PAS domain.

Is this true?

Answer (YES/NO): NO